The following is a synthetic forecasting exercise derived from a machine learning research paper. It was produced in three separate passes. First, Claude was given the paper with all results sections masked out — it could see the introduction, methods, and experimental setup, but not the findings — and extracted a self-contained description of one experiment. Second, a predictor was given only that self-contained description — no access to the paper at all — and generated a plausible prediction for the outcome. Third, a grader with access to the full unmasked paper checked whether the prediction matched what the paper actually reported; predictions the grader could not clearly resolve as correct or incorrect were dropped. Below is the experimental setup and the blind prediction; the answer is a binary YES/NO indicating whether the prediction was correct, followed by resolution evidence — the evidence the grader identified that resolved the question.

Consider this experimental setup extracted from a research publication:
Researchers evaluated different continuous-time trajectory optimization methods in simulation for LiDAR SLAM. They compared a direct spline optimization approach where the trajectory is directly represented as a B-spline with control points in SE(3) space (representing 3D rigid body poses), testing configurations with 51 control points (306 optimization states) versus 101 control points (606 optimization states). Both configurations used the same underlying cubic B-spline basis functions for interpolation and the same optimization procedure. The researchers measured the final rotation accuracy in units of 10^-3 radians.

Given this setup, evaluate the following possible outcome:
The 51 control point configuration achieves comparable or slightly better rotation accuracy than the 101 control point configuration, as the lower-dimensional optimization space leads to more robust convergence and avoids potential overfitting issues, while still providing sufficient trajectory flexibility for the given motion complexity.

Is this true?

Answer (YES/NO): NO